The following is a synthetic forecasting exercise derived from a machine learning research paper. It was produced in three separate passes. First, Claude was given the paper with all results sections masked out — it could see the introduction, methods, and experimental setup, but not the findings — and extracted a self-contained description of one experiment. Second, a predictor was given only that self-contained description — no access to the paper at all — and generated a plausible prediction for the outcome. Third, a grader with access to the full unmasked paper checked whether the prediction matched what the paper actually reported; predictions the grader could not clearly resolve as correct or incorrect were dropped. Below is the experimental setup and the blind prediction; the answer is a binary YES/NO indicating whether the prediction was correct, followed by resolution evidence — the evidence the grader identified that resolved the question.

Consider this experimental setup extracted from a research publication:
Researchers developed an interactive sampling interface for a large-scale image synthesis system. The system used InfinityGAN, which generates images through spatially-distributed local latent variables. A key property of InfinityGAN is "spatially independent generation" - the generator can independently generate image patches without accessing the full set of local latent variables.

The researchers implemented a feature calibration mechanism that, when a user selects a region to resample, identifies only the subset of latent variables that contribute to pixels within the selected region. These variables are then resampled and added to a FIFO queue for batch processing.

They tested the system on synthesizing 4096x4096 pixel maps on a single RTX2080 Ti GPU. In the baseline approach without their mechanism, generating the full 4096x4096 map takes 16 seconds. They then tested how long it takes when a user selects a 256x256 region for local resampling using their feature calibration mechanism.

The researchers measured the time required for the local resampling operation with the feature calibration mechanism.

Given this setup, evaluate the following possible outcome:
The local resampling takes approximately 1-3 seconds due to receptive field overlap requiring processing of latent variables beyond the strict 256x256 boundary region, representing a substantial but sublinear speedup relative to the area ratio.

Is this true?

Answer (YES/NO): YES